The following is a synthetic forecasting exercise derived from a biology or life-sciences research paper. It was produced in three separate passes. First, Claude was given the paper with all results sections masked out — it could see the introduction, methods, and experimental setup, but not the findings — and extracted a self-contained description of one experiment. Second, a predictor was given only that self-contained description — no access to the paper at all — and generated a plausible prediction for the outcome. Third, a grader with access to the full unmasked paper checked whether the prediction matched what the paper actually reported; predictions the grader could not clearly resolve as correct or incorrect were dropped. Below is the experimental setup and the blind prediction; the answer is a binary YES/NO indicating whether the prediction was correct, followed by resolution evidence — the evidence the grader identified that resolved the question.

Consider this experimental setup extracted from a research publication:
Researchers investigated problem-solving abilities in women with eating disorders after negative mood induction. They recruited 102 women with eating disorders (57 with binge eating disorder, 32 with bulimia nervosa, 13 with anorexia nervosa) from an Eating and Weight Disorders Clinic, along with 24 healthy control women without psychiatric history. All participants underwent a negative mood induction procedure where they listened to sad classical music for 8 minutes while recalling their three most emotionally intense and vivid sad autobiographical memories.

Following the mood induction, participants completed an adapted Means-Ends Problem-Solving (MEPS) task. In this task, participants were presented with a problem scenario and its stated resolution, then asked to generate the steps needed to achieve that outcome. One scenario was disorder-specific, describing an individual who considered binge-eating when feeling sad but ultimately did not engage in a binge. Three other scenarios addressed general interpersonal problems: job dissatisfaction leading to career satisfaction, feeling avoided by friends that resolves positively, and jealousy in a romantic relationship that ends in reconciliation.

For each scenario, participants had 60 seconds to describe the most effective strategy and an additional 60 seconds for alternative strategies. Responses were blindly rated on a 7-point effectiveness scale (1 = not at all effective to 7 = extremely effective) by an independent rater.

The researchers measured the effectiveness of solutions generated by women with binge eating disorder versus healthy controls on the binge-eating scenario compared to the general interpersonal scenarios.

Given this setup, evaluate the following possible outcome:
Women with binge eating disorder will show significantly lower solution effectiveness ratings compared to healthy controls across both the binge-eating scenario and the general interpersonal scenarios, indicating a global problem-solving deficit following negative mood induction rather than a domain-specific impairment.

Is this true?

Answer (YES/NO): NO